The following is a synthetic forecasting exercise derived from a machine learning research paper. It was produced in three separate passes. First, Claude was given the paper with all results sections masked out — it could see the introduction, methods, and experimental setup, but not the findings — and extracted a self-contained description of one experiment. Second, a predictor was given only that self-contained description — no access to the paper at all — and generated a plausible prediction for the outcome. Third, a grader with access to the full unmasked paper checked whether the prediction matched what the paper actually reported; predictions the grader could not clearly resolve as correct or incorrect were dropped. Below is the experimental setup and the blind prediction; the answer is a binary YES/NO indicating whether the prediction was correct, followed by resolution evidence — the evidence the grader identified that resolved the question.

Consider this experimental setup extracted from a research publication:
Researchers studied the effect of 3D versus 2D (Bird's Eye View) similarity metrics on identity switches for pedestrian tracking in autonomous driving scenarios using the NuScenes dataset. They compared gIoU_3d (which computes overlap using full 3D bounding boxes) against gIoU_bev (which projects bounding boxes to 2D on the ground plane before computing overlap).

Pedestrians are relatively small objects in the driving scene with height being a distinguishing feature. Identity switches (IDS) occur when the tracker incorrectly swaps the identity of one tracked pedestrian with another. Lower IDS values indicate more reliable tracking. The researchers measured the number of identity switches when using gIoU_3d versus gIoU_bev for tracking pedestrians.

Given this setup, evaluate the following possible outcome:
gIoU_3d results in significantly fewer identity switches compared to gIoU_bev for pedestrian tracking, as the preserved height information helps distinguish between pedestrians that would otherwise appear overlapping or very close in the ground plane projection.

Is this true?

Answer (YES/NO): YES